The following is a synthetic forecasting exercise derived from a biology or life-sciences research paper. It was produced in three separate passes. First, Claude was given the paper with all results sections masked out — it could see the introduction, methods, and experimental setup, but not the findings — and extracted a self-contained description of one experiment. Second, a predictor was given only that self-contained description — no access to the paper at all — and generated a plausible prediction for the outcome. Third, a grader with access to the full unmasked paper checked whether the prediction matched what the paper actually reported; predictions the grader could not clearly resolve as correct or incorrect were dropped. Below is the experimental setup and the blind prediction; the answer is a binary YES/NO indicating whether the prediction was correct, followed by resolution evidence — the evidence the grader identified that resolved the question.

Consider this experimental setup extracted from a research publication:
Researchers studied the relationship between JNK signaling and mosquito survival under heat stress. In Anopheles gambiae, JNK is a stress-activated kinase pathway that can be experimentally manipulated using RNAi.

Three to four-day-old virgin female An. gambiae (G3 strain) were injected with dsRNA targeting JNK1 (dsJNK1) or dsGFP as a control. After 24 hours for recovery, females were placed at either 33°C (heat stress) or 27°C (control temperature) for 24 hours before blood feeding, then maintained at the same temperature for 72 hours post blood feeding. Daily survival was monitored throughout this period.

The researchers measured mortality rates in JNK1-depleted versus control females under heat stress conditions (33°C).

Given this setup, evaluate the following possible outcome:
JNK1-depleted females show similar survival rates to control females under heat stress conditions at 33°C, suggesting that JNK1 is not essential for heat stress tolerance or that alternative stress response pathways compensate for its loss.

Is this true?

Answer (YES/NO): NO